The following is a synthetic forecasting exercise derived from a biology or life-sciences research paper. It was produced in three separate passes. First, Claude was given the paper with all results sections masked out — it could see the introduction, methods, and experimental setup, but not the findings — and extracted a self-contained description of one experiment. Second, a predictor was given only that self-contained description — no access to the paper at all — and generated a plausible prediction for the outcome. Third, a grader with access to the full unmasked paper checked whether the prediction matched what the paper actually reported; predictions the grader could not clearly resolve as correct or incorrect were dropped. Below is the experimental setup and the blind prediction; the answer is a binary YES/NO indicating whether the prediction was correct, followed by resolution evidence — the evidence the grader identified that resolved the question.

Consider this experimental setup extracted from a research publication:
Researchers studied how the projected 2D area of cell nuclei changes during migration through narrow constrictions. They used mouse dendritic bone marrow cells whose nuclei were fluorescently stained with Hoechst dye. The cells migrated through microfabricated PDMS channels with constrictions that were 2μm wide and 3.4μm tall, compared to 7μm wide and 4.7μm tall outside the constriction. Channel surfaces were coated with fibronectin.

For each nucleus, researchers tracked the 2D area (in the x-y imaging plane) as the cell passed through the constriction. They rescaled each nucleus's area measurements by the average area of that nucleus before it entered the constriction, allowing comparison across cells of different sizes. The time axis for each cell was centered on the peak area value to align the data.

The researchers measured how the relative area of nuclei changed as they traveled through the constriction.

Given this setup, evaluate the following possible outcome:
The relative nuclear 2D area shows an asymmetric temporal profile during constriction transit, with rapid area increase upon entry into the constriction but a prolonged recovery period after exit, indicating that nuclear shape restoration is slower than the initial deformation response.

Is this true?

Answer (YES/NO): NO